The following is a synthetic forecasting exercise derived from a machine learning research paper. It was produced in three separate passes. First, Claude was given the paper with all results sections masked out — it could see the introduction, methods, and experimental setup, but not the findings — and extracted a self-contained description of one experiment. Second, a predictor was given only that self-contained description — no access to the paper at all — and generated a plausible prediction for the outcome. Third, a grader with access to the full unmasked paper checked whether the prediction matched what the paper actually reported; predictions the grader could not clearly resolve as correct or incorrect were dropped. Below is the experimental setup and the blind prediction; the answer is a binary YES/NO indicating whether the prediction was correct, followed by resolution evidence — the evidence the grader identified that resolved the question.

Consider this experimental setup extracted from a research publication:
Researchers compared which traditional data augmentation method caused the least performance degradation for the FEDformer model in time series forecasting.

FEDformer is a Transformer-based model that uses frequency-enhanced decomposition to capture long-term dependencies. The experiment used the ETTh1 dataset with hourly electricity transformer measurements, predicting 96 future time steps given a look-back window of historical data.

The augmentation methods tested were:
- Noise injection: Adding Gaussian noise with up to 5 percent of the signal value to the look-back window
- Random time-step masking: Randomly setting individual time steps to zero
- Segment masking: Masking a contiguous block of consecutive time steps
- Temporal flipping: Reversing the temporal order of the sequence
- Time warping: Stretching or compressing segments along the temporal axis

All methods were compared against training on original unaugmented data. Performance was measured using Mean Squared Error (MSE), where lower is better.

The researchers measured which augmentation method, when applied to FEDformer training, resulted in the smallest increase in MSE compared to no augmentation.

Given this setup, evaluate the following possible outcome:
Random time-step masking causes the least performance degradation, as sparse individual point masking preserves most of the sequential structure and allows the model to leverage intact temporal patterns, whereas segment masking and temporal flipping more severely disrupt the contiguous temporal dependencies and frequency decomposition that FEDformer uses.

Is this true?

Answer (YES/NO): NO